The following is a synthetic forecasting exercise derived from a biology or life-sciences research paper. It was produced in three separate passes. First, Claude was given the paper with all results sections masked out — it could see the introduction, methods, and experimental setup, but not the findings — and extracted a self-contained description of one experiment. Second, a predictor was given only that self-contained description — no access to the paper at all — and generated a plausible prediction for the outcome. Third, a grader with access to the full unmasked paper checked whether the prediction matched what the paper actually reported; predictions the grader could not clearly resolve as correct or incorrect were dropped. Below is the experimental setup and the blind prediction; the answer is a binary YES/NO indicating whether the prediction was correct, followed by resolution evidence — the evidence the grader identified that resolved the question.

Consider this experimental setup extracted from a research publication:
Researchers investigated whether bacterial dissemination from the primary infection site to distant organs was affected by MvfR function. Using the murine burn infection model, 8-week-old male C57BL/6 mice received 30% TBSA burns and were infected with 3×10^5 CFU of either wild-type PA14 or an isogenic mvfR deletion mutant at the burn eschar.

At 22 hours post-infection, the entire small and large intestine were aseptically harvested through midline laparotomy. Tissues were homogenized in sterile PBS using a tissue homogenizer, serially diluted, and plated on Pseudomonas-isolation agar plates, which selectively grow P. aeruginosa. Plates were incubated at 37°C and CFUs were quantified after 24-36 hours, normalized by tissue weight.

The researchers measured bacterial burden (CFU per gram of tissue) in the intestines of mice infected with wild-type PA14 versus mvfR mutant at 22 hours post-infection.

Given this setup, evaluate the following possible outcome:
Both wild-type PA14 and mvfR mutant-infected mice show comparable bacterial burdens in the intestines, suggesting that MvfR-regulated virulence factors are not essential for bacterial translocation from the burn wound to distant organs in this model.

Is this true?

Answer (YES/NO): NO